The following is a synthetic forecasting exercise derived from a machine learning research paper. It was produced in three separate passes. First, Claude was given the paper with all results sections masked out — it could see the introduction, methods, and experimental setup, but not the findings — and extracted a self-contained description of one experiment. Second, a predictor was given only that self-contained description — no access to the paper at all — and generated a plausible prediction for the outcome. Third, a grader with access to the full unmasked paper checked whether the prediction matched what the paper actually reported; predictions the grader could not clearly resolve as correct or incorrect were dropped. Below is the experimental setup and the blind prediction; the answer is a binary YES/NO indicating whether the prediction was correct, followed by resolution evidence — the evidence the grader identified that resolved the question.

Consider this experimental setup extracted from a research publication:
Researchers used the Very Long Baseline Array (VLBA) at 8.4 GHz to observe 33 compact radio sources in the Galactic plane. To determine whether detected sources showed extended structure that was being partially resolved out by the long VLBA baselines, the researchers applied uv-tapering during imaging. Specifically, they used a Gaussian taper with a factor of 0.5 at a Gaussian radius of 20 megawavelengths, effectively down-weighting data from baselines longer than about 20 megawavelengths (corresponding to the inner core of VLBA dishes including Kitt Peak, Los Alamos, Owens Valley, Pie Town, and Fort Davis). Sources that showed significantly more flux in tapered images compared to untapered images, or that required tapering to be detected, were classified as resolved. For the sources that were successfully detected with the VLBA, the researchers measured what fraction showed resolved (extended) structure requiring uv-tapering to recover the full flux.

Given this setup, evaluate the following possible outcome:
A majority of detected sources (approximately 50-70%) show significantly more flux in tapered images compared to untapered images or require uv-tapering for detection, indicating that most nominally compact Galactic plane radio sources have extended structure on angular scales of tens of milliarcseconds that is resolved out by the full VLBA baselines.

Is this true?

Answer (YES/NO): NO